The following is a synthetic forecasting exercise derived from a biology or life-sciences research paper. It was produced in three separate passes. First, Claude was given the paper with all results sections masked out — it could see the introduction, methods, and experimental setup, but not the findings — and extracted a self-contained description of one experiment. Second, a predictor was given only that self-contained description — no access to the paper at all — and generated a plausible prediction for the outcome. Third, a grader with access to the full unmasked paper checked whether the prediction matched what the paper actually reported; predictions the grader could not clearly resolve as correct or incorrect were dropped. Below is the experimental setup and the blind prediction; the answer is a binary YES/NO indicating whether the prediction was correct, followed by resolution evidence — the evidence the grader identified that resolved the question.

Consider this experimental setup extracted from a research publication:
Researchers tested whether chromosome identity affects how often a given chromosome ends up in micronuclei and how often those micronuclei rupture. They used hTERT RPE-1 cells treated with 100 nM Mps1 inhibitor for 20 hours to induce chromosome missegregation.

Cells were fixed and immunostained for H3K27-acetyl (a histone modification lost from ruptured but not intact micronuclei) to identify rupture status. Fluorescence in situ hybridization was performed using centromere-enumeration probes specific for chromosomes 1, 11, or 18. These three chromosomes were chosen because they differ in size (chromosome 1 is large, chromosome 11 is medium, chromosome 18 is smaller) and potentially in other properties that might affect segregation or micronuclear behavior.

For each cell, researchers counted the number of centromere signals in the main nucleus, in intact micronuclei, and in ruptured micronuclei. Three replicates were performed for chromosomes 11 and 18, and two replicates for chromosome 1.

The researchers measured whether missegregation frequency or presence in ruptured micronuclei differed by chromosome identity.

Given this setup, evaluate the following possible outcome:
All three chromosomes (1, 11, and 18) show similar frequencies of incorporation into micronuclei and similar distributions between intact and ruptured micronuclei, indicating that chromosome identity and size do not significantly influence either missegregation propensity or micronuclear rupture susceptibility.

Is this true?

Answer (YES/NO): NO